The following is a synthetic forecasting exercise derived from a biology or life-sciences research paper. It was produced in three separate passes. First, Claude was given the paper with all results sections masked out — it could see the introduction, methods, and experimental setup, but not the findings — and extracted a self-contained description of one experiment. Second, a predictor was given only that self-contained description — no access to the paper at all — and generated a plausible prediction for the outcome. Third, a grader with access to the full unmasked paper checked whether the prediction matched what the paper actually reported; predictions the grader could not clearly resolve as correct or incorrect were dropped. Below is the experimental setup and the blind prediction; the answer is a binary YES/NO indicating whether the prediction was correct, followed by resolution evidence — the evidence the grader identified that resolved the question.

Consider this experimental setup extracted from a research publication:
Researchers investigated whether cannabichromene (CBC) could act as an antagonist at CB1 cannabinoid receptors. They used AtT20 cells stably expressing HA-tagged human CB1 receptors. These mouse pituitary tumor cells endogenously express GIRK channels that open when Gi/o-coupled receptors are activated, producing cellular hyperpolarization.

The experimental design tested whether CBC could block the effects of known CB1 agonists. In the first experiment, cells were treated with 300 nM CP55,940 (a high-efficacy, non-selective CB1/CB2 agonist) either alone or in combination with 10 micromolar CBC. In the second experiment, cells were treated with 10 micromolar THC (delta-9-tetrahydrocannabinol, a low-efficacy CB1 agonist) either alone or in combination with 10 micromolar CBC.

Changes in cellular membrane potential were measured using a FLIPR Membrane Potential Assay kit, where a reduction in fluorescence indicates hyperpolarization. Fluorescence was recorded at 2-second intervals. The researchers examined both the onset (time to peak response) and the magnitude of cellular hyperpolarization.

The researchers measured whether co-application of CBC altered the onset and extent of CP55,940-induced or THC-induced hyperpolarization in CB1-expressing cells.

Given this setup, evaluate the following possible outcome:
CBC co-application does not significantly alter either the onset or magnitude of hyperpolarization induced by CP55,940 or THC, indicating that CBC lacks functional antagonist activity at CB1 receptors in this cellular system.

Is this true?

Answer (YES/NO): YES